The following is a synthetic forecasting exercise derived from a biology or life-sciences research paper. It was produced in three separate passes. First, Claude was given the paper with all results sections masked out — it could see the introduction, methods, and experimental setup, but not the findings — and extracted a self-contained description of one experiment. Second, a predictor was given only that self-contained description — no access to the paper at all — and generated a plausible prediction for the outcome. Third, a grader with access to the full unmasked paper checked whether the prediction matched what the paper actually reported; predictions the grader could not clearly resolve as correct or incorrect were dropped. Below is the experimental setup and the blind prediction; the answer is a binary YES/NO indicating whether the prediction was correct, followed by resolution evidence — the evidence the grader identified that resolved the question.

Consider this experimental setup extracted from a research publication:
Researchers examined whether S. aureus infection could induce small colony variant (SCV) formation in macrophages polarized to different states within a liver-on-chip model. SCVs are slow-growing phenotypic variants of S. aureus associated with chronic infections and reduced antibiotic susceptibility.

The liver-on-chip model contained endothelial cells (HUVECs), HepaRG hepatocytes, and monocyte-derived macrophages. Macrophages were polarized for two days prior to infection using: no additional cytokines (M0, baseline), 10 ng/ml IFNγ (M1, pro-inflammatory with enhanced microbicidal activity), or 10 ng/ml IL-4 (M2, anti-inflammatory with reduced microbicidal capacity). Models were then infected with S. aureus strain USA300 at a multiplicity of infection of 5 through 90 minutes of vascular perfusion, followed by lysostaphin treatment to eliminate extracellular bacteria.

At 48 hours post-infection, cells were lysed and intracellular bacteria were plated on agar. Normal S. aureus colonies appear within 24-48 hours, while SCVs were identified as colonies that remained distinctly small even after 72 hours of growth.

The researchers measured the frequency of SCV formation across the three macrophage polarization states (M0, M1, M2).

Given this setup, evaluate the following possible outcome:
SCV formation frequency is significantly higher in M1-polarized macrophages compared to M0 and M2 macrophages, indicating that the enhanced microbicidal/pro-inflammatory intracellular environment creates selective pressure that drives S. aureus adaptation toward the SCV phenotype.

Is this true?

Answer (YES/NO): NO